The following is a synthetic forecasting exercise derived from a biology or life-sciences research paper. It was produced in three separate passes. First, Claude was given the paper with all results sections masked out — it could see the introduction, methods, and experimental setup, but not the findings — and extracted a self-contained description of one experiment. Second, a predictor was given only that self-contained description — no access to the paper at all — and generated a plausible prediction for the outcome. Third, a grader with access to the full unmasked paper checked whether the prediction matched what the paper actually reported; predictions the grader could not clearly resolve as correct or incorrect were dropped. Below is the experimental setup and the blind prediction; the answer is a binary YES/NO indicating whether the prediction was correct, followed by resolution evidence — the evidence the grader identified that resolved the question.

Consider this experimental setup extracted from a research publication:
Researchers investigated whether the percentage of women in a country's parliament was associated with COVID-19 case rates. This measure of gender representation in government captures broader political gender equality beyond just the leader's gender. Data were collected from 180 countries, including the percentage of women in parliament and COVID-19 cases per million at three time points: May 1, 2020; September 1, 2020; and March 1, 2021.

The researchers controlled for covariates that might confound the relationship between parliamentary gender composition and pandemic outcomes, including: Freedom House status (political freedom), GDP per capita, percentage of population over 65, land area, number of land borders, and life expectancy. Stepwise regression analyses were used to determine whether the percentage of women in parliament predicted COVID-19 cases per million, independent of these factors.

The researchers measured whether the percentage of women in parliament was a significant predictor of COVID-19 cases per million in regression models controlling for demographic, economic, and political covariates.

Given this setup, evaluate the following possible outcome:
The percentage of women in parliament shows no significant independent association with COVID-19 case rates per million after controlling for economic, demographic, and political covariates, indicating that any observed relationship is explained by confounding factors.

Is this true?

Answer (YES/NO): NO